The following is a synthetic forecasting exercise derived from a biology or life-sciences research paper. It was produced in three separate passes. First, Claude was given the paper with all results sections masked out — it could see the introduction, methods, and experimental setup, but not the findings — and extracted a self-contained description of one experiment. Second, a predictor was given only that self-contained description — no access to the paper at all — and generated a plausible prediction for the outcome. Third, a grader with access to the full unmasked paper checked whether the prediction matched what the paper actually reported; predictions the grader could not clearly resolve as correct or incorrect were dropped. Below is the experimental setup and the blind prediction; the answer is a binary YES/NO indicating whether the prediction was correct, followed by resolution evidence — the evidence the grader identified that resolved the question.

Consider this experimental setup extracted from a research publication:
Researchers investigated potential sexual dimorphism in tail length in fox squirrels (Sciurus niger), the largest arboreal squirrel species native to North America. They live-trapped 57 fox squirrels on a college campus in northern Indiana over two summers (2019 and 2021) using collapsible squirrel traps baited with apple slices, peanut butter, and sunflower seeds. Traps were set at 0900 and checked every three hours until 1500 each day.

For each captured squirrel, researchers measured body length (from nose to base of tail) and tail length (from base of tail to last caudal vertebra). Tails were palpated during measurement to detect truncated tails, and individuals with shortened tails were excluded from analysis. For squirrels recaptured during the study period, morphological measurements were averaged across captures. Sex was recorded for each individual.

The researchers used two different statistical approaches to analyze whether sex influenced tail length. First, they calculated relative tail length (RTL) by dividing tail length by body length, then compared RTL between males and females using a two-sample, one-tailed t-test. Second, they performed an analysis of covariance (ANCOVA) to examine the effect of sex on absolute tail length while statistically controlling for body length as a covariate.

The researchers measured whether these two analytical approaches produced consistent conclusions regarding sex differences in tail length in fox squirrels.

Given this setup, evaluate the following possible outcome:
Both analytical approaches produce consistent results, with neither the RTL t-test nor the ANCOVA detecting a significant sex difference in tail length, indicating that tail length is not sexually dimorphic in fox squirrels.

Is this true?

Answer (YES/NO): NO